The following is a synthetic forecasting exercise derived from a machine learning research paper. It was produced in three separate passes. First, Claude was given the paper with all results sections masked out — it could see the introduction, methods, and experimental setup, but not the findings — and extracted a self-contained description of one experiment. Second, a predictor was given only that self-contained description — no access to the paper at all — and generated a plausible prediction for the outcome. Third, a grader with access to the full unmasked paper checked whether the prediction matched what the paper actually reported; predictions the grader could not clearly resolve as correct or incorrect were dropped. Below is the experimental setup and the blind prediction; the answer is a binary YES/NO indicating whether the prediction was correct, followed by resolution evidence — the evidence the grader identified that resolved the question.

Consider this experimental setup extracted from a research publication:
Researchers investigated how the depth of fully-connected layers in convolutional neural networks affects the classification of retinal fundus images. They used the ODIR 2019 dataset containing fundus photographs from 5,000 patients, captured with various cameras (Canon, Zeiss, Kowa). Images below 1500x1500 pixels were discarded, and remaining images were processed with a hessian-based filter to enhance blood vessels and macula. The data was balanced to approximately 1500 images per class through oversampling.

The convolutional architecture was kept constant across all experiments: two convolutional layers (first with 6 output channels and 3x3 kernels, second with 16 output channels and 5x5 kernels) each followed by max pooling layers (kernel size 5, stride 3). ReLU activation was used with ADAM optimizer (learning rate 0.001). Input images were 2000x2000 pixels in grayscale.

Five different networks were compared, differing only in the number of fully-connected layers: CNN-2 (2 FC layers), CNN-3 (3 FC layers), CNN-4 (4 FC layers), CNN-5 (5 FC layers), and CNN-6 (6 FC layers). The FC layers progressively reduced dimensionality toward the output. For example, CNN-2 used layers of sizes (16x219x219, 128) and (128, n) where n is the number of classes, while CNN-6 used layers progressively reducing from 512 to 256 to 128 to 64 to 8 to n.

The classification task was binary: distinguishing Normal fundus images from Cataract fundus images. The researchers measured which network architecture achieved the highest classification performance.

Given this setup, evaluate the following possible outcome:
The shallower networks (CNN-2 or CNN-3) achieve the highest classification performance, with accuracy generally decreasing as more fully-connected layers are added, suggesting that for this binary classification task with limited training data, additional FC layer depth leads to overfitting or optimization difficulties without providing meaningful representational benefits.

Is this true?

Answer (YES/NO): NO